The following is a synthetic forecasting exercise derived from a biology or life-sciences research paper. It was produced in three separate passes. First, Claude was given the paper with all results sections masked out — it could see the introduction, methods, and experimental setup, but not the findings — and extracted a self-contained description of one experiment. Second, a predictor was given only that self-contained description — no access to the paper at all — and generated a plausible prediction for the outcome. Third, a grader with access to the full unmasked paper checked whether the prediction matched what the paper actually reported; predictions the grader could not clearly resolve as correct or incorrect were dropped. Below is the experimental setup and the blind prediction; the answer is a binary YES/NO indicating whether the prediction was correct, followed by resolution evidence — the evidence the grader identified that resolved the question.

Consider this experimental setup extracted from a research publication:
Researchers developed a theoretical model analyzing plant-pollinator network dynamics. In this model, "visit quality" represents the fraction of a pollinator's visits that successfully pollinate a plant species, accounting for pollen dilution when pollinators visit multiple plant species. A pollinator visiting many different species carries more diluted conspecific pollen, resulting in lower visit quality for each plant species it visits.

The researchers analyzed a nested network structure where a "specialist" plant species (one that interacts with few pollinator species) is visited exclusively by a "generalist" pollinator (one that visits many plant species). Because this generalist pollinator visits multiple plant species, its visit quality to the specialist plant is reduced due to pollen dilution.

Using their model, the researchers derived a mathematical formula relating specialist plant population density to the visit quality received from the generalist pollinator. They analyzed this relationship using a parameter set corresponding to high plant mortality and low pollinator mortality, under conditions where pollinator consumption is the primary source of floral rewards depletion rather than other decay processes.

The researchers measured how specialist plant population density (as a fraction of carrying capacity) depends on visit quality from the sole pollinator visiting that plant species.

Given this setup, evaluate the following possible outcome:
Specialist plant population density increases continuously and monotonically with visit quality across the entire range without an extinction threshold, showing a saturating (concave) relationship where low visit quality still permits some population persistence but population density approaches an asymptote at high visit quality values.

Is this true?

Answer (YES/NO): NO